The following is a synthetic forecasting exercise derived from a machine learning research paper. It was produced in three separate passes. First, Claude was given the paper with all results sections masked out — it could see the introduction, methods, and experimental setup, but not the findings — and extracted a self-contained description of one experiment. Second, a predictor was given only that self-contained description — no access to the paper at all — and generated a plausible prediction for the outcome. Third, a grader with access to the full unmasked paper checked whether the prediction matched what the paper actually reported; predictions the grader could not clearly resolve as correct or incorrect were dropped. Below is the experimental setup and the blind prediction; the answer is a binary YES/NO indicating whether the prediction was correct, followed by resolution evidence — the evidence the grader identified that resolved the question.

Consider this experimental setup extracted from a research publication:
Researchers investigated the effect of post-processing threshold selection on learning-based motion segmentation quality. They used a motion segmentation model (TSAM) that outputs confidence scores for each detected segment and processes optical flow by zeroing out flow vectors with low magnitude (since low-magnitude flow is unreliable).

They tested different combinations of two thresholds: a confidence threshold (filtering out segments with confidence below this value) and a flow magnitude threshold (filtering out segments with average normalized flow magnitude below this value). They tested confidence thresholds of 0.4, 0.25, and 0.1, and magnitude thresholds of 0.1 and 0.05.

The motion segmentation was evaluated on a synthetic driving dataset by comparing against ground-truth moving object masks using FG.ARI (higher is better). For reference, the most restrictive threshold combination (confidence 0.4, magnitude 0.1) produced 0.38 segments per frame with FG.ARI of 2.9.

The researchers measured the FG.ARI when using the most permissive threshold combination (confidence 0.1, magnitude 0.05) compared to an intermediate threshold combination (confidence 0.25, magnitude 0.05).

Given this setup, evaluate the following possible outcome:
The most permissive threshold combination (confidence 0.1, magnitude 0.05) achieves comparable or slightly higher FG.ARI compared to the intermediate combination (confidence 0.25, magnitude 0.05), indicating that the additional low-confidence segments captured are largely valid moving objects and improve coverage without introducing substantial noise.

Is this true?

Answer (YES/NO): NO